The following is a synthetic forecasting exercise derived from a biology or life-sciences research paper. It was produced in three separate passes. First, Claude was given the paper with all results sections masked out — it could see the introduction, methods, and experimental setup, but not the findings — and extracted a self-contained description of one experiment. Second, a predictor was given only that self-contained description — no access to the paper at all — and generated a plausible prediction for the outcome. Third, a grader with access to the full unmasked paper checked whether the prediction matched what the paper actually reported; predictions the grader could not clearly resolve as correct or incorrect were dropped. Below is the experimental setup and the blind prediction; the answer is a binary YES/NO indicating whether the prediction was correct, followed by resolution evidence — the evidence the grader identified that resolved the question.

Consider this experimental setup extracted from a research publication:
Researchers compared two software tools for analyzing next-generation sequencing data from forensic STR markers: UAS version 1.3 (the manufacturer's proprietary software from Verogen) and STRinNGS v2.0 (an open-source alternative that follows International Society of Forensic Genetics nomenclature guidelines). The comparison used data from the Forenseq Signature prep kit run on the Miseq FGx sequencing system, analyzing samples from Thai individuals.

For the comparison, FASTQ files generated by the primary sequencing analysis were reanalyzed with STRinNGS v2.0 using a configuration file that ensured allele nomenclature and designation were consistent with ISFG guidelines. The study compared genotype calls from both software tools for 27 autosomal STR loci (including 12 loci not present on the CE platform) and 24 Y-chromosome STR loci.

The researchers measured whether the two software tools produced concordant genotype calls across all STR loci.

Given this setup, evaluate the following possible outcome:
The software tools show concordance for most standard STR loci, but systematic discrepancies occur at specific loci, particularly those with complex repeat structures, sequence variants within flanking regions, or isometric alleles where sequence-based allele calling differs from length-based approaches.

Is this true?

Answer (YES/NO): NO